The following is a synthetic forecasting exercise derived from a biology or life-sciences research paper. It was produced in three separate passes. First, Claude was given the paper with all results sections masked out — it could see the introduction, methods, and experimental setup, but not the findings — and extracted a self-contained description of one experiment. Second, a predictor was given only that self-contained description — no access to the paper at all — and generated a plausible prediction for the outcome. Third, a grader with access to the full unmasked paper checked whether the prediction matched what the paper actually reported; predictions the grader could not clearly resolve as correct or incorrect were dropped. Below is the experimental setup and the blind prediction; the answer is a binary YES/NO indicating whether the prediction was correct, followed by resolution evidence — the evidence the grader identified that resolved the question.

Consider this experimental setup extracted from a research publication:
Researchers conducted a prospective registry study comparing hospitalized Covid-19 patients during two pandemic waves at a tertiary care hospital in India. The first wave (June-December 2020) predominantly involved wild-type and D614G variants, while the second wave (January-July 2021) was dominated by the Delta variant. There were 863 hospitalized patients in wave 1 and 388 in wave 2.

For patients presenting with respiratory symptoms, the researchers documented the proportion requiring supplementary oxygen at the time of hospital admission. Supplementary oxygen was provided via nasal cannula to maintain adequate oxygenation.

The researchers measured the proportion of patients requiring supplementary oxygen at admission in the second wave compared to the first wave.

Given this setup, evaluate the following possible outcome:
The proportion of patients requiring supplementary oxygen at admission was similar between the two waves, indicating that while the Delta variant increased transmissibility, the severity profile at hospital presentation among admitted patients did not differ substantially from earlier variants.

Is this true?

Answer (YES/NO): NO